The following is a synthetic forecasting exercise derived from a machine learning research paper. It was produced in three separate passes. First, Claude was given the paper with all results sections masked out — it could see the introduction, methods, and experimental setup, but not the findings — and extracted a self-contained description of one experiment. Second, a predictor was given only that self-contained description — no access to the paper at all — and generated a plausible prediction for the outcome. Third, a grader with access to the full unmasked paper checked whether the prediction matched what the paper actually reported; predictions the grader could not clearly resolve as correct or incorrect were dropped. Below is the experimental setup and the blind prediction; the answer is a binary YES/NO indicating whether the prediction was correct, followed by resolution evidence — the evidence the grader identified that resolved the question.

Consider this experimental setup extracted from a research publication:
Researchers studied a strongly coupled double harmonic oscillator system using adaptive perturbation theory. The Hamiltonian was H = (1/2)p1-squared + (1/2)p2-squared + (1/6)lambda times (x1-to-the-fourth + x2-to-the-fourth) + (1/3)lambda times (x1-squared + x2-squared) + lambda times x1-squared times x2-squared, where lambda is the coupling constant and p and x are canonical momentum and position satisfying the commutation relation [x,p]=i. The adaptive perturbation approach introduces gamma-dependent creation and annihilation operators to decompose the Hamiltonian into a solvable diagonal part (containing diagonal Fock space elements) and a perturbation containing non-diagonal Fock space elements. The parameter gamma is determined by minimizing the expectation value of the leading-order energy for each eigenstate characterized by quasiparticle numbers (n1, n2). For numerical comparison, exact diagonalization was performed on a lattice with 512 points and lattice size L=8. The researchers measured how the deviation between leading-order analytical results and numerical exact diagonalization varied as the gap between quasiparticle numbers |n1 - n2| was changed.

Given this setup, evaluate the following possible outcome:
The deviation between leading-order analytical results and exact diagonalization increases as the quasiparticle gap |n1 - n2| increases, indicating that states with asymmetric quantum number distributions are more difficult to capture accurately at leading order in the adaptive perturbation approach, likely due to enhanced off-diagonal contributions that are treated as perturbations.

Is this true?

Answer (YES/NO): NO